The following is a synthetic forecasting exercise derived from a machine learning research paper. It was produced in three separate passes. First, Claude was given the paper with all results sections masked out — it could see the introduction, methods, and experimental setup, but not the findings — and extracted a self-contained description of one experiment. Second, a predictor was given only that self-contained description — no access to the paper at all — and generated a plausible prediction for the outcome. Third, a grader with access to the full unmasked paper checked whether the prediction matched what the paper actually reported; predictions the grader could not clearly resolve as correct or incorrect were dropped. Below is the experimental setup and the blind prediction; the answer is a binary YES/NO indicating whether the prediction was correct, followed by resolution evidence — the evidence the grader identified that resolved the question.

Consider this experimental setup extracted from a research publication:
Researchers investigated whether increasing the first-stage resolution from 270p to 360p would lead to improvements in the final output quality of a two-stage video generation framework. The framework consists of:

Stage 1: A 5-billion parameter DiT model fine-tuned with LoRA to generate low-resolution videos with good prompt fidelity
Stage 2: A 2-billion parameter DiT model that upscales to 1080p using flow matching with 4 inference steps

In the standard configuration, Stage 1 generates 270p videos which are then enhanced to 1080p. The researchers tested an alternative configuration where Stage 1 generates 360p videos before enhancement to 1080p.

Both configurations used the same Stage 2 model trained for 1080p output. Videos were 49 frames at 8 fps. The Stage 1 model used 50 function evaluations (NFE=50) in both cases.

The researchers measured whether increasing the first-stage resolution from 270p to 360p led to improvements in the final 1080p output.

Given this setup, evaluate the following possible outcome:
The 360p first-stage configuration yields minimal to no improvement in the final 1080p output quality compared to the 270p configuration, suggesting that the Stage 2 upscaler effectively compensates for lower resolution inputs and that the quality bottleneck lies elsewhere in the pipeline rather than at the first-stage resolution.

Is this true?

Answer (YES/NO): NO